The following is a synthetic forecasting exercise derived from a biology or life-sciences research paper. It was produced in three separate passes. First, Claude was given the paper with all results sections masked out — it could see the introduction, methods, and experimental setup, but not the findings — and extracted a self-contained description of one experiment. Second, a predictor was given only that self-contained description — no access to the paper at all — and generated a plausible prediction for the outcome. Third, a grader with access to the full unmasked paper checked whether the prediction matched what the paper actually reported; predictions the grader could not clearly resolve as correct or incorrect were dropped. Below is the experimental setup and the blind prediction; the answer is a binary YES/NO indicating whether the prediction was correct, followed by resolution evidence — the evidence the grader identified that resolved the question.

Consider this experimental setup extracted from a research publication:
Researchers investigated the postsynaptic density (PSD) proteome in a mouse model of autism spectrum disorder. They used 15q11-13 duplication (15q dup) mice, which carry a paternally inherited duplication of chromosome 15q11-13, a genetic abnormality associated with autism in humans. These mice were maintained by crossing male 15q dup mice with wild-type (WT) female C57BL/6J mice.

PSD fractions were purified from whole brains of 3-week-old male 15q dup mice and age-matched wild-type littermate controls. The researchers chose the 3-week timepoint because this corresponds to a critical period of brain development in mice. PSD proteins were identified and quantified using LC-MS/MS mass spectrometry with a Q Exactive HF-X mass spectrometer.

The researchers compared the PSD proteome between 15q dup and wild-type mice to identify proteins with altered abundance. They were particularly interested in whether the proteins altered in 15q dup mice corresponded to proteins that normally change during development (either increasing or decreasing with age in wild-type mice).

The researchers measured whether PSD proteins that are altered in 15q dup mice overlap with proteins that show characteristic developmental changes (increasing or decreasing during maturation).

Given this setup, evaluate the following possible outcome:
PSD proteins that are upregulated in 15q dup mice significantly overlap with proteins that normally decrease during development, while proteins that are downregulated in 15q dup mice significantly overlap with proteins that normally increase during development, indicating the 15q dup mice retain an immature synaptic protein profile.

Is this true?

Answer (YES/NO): NO